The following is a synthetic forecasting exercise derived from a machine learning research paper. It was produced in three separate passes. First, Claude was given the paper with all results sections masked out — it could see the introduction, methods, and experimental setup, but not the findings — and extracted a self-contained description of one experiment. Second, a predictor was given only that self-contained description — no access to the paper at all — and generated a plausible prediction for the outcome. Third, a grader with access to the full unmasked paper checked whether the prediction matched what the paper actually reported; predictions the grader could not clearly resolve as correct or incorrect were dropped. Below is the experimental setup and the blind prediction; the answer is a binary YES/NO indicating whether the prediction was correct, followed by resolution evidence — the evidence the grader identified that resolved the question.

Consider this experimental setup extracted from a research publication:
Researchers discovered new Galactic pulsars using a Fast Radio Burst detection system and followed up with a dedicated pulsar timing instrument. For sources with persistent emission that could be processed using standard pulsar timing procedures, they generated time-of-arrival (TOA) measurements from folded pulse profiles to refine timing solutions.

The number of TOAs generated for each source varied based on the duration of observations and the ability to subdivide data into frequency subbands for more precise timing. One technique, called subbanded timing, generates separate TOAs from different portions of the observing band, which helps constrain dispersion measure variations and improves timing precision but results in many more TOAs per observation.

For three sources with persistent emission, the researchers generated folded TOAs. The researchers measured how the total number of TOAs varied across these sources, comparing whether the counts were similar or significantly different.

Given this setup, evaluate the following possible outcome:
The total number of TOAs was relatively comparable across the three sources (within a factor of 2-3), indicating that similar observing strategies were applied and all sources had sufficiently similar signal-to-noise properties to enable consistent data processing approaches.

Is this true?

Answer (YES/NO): NO